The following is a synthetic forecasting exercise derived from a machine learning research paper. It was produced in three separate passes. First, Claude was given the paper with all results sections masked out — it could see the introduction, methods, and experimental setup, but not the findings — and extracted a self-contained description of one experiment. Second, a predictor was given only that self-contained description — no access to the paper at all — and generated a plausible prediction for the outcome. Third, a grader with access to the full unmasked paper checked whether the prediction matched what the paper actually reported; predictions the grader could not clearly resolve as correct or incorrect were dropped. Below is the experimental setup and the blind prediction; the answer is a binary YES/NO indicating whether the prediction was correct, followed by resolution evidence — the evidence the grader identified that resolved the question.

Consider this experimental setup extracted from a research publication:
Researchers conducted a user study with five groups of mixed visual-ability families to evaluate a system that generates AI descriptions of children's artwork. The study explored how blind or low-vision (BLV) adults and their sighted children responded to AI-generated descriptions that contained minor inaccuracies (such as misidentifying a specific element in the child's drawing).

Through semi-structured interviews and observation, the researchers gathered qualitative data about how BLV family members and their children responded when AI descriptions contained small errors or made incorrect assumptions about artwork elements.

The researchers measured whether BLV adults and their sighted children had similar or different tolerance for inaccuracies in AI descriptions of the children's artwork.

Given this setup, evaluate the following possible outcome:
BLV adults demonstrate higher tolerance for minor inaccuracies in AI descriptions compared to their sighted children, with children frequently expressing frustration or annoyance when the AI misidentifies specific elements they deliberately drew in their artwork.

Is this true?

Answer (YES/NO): NO